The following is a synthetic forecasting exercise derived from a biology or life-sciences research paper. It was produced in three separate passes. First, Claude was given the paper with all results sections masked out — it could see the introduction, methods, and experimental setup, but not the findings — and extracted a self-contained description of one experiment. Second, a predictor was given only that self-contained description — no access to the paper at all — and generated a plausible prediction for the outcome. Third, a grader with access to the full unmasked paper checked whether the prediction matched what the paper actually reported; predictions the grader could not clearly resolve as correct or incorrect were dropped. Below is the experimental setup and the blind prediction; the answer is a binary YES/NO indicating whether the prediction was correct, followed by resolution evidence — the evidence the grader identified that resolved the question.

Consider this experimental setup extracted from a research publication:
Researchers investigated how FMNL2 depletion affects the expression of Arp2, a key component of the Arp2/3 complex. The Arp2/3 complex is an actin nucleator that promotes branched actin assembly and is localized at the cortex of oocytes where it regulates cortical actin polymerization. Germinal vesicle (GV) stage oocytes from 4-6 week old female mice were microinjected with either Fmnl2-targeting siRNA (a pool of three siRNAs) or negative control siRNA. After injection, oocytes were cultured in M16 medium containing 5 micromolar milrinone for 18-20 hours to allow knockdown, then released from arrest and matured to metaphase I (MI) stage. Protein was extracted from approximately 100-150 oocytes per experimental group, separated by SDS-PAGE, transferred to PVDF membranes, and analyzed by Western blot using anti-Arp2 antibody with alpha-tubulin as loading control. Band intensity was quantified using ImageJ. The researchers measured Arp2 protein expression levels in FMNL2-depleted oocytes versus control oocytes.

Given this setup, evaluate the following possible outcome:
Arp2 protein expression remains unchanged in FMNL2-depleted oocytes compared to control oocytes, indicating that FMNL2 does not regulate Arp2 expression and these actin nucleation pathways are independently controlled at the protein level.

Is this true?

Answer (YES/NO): NO